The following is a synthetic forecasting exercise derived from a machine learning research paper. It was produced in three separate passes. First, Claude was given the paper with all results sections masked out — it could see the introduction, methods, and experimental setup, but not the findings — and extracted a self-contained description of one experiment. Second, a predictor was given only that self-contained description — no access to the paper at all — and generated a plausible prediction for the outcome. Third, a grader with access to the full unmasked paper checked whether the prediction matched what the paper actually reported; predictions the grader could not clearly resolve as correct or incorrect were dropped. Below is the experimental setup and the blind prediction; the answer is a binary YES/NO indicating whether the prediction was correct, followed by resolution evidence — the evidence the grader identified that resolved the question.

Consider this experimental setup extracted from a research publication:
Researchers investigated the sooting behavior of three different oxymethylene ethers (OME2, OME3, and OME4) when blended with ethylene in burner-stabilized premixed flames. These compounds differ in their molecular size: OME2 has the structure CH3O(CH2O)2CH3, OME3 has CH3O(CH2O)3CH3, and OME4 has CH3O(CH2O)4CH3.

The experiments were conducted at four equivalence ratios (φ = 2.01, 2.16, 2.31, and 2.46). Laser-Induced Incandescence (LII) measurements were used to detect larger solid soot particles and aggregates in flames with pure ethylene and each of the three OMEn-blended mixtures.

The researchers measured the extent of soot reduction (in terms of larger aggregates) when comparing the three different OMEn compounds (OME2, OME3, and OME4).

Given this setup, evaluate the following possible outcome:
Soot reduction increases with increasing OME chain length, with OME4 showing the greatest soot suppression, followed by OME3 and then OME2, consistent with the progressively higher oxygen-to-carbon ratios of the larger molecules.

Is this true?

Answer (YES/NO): NO